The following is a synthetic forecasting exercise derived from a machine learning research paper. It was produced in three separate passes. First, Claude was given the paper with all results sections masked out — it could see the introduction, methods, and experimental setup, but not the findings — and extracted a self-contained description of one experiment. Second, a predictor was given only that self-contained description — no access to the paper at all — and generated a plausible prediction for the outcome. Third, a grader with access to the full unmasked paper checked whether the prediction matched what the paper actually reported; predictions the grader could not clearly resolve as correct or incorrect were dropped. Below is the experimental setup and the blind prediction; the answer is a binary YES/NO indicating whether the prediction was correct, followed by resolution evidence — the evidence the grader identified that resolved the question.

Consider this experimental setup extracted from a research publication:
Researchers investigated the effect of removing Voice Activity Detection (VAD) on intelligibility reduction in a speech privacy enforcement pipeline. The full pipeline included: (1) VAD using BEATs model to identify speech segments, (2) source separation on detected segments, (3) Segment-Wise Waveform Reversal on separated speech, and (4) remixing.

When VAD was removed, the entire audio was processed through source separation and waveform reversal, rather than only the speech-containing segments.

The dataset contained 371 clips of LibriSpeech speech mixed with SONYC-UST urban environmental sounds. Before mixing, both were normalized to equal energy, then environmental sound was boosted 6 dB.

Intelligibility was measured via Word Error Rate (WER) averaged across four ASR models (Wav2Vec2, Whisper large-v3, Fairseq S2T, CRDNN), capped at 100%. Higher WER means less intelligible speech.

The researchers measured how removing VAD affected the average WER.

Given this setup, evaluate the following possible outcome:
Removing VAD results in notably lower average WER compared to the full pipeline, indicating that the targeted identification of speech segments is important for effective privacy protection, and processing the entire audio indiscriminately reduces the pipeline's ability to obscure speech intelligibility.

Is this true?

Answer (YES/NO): NO